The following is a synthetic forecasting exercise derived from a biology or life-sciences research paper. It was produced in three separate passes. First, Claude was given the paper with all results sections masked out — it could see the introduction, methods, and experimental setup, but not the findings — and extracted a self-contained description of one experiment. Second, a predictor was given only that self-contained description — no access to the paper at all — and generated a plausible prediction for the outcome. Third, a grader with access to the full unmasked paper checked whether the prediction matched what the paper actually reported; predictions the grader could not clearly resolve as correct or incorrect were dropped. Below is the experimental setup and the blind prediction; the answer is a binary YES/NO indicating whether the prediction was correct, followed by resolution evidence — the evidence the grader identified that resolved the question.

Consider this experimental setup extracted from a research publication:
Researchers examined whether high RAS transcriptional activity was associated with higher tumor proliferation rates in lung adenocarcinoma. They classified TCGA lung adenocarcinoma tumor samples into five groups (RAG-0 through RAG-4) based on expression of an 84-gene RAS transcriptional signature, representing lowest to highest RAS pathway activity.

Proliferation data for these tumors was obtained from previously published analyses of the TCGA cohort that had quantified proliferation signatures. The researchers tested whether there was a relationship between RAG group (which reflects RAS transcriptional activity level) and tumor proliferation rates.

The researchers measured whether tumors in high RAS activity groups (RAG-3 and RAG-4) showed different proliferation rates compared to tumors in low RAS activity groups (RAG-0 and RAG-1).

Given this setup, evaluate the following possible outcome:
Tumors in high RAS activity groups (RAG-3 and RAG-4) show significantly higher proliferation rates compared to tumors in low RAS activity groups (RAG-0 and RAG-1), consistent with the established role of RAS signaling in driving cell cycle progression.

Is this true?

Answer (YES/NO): NO